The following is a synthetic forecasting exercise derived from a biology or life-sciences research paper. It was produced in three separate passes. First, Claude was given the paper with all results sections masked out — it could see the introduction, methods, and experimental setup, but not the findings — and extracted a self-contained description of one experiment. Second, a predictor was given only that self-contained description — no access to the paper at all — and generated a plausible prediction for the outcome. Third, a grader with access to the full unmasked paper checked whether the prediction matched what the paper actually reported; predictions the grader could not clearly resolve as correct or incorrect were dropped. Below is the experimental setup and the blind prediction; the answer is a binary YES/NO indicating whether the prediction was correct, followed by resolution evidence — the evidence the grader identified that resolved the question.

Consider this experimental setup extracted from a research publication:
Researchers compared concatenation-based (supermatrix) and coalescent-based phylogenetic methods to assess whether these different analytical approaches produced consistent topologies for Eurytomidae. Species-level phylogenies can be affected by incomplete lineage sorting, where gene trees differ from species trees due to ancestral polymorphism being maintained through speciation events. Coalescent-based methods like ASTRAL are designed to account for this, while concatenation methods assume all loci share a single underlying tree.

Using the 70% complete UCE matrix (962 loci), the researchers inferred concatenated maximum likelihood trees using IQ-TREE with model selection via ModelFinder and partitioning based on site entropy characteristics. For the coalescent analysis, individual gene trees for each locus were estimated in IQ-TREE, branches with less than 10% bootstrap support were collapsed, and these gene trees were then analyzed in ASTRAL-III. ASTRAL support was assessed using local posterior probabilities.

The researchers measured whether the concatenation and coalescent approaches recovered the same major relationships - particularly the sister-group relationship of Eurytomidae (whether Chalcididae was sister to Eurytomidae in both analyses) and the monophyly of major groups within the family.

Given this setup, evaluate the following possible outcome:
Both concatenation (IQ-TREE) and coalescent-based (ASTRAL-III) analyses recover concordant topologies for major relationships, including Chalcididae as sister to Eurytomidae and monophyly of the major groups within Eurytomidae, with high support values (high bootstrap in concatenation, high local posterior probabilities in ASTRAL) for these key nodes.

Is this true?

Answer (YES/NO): YES